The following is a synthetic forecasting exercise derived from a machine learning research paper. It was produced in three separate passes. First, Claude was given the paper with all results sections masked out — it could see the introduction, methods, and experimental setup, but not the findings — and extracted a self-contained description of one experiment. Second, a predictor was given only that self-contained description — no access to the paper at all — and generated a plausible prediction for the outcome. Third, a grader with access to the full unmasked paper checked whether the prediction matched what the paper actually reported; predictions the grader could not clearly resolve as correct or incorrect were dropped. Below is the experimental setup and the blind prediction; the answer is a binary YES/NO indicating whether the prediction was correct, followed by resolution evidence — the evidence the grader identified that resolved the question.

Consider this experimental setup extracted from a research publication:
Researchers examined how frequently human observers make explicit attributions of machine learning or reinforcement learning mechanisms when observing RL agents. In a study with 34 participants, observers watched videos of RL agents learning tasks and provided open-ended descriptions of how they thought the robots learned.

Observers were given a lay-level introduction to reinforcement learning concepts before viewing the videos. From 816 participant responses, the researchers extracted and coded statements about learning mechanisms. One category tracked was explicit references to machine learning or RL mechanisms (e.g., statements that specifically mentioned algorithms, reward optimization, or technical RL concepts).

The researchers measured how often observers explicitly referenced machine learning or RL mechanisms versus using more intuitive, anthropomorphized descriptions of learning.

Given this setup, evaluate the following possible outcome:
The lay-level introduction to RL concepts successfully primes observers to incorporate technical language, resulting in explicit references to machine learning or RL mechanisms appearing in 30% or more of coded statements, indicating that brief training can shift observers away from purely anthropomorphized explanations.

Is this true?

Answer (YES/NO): NO